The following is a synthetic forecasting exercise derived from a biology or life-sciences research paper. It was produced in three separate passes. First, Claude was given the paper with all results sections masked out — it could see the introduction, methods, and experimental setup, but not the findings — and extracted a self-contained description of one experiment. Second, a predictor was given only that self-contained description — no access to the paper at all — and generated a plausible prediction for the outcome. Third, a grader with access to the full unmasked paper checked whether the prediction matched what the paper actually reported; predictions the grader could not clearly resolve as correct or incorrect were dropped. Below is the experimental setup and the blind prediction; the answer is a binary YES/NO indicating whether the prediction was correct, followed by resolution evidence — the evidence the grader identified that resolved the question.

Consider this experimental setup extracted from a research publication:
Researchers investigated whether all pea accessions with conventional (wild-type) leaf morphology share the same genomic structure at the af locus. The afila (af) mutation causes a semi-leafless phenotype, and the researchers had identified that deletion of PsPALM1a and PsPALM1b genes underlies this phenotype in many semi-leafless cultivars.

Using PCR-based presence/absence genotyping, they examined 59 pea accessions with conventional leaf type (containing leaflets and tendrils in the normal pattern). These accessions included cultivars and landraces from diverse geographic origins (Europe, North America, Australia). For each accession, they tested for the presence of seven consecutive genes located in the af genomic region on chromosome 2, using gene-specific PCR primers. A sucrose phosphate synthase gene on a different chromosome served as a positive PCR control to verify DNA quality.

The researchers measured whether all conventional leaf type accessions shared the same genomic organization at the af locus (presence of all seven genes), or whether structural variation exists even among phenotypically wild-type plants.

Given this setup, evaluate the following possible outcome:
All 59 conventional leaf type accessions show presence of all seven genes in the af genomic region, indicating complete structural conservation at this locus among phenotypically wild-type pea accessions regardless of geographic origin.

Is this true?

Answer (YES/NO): YES